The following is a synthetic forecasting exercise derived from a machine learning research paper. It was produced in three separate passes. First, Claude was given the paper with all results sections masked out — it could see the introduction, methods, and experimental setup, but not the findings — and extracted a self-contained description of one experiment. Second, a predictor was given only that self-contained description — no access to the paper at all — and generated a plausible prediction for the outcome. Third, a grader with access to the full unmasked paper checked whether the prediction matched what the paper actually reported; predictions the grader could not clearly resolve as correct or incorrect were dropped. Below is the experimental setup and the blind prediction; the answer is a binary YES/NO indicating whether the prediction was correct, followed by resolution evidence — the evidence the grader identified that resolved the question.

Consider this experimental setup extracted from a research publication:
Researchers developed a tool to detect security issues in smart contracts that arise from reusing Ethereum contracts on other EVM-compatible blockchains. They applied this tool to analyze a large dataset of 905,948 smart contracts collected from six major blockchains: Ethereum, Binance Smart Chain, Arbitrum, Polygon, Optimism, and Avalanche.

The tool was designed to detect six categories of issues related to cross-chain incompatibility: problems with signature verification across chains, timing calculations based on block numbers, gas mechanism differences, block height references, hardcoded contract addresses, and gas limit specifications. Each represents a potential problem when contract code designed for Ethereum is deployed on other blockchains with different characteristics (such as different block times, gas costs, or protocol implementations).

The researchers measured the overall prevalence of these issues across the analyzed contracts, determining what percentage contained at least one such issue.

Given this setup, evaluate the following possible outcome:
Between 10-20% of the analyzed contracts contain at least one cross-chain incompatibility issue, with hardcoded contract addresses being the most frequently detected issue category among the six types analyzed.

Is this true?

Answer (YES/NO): NO